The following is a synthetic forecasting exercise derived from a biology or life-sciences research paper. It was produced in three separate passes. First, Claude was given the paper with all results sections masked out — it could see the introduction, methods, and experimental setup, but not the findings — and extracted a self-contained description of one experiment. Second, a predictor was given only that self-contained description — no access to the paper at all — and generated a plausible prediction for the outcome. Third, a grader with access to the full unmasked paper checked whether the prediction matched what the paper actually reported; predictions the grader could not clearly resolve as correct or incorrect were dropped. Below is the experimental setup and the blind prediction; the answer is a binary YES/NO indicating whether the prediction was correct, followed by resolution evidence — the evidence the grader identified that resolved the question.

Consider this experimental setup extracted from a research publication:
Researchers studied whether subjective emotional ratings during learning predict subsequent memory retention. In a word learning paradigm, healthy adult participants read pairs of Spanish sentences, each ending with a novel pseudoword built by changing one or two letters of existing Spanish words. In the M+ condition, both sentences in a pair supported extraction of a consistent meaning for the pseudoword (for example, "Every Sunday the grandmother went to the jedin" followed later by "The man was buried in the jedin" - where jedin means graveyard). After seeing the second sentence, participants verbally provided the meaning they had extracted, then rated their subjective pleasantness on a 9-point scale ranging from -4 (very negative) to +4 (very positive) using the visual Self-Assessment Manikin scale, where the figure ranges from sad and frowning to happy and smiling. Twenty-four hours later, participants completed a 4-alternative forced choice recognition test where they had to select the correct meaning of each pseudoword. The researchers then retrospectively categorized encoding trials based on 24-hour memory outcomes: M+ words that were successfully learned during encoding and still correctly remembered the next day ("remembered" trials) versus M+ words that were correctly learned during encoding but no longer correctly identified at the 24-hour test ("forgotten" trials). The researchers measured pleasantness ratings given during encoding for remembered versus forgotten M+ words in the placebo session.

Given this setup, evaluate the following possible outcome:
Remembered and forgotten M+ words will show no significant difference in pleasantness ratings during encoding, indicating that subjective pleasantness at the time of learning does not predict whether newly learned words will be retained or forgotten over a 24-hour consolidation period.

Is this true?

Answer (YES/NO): NO